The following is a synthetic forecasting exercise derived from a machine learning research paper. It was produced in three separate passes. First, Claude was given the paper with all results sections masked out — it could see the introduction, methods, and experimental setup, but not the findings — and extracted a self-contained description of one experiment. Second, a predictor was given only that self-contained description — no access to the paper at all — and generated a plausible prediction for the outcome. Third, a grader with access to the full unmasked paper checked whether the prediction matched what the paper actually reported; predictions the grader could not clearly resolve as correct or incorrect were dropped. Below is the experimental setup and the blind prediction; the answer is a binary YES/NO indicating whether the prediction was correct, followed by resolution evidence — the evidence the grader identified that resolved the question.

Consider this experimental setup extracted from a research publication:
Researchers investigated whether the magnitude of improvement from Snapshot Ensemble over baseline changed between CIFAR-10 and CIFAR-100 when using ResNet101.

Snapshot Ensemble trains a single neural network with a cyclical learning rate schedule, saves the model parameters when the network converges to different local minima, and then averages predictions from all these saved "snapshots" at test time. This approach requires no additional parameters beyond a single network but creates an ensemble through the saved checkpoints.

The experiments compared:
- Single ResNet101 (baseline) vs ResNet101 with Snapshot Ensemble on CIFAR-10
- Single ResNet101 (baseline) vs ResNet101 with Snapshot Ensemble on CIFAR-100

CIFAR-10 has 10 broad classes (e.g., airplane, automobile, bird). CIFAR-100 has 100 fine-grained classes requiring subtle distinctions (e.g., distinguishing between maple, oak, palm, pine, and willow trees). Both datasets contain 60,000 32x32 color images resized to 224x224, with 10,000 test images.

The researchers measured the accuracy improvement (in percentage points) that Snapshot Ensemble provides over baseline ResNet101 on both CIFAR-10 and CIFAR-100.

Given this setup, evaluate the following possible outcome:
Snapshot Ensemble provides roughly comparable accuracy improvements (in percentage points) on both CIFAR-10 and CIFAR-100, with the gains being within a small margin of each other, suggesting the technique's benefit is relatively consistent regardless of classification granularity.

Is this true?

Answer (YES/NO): NO